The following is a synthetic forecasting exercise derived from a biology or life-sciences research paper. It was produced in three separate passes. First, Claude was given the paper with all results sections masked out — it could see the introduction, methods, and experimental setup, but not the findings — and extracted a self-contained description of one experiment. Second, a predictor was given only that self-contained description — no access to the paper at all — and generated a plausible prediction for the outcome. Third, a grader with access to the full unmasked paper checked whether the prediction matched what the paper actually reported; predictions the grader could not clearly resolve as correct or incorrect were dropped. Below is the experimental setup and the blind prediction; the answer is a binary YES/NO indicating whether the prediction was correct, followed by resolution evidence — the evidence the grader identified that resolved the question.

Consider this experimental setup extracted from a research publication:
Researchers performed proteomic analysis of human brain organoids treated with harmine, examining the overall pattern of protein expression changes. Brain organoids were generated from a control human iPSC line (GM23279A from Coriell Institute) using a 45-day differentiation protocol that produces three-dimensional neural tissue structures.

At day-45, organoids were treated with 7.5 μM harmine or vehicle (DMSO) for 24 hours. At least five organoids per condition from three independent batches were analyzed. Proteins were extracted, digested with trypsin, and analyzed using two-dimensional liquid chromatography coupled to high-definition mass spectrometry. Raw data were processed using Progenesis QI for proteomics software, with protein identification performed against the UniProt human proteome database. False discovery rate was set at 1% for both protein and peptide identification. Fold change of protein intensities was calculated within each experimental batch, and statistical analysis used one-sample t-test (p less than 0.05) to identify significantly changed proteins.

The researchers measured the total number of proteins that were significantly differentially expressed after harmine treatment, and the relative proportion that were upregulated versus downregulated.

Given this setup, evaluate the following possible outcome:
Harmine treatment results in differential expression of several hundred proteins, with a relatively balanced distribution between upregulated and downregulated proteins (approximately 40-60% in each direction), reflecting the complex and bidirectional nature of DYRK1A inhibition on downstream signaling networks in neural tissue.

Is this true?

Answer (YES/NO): NO